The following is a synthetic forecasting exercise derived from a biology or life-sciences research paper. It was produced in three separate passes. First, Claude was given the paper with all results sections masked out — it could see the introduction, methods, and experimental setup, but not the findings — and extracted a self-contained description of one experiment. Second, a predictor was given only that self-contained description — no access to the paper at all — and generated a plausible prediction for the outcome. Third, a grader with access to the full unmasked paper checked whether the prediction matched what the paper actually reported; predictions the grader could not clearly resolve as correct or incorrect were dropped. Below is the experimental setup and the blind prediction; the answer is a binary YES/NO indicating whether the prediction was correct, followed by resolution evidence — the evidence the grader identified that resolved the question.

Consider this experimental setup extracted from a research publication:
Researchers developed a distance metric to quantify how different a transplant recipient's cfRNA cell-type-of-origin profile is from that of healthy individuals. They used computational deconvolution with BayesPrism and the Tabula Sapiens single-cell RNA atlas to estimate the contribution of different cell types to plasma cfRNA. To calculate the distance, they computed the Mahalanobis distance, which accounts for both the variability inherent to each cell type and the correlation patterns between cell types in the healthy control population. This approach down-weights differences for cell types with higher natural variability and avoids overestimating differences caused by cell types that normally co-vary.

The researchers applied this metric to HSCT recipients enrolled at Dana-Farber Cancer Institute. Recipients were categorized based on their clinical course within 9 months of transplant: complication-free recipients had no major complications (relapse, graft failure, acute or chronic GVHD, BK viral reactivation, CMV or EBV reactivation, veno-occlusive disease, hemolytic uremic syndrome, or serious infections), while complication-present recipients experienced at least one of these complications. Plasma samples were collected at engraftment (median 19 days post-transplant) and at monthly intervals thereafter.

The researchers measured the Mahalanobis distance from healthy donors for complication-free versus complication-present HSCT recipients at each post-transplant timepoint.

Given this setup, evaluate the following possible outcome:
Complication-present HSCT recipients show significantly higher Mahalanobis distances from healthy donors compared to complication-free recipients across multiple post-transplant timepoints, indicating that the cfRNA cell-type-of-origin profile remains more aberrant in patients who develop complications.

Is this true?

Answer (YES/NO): YES